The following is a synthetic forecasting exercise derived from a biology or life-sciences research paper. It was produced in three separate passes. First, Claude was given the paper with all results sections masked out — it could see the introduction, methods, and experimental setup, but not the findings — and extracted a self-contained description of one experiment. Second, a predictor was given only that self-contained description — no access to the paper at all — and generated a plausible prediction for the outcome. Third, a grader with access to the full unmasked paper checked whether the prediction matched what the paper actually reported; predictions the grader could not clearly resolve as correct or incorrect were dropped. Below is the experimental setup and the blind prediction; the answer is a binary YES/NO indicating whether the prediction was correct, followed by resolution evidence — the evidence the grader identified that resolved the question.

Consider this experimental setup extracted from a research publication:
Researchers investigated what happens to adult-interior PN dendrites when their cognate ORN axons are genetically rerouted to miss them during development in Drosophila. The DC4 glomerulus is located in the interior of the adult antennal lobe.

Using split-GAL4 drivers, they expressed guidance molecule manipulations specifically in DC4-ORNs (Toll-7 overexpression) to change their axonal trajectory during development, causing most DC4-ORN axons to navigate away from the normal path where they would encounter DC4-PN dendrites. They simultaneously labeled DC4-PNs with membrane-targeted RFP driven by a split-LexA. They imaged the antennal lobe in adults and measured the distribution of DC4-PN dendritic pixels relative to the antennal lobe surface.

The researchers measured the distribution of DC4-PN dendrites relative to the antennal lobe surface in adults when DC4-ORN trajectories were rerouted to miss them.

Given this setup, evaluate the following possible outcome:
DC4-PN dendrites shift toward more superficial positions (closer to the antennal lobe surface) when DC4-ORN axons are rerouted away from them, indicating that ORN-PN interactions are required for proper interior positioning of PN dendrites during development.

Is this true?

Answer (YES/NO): YES